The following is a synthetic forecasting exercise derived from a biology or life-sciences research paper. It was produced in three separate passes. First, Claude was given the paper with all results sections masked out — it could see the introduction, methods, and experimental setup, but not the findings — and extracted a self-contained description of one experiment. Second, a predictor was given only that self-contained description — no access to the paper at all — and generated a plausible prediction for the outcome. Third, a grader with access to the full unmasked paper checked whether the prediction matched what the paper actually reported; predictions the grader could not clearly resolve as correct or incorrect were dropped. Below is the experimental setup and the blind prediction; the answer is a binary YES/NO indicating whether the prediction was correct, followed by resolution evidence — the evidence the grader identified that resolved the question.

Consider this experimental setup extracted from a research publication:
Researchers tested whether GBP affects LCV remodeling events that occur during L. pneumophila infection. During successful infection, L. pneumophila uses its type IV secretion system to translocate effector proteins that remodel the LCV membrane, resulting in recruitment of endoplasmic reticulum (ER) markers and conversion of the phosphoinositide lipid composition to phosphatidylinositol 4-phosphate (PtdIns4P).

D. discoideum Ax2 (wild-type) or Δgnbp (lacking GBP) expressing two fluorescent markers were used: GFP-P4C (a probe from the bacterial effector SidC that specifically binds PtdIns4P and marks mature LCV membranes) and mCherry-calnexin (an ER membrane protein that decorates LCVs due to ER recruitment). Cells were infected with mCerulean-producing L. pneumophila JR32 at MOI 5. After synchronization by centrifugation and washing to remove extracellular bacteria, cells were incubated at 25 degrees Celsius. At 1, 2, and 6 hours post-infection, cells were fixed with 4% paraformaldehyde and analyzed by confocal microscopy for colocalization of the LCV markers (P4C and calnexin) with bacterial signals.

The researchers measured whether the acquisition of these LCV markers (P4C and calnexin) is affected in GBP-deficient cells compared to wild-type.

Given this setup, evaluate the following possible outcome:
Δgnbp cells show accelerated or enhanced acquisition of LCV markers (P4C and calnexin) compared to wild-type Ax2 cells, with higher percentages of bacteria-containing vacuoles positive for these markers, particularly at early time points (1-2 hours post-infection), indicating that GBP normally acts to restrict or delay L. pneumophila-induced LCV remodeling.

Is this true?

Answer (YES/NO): NO